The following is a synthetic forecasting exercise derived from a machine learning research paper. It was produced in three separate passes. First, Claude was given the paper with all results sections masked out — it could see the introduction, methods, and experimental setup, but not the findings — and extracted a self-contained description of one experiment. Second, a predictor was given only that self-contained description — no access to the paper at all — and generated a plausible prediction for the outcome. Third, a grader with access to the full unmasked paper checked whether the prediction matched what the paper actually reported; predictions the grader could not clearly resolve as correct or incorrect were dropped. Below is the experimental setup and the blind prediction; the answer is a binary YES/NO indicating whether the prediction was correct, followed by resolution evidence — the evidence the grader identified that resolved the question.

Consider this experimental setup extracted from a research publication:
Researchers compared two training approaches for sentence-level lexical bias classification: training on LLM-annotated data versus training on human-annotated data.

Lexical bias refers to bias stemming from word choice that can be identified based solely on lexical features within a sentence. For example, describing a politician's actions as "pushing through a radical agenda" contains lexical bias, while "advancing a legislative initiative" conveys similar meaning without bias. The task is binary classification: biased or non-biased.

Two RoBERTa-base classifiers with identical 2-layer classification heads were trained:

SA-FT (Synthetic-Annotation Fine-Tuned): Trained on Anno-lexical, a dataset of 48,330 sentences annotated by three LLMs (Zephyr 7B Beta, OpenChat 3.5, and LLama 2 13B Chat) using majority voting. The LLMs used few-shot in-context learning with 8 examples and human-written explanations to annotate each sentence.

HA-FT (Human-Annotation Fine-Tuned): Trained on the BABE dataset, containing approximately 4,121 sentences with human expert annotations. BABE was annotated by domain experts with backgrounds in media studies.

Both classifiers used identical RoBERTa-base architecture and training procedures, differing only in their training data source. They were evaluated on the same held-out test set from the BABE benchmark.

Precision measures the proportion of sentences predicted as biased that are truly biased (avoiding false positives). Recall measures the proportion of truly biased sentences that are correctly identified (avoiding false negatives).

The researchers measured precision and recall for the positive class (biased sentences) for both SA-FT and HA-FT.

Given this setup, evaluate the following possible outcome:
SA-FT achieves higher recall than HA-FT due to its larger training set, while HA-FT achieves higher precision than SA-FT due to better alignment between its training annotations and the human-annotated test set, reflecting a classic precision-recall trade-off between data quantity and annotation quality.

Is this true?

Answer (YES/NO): NO